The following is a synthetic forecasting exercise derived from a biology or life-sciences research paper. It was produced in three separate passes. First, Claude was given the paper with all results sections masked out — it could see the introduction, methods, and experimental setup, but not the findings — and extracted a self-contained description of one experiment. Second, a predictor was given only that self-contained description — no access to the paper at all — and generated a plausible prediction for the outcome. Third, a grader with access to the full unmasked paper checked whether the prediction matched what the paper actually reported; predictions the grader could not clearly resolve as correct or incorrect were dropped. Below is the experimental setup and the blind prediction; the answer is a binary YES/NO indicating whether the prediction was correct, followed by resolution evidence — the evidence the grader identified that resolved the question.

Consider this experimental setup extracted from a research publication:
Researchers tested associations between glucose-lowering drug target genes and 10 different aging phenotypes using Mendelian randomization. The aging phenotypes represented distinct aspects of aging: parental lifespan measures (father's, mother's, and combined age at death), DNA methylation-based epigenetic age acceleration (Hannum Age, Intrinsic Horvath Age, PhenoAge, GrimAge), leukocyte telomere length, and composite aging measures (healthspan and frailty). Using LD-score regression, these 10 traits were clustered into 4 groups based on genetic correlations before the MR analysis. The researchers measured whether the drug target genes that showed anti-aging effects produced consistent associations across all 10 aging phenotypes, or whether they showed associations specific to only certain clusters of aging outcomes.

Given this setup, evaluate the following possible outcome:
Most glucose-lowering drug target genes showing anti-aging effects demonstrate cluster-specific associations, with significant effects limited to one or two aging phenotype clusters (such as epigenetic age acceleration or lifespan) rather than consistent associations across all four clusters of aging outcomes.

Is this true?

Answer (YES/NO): YES